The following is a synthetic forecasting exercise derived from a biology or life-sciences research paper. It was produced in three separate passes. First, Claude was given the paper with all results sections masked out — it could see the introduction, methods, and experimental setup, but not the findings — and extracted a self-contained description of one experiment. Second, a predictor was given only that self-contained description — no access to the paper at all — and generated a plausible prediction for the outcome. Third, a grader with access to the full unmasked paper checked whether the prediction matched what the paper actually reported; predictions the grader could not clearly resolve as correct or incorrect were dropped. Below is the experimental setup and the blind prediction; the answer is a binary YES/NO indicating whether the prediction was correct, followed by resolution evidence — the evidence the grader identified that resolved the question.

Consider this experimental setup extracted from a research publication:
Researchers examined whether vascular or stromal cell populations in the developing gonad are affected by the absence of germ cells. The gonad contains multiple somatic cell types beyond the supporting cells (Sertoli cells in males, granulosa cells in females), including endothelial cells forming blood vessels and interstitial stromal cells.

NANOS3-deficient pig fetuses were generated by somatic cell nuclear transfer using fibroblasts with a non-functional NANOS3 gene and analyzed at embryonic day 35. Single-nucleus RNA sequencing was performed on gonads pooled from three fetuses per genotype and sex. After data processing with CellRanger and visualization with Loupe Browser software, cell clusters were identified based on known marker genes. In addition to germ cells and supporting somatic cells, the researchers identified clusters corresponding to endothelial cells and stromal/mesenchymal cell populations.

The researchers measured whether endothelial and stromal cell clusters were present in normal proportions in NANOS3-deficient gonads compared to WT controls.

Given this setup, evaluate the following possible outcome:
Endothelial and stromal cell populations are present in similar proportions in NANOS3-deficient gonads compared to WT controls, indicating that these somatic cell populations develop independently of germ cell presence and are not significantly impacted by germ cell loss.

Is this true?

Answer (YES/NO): NO